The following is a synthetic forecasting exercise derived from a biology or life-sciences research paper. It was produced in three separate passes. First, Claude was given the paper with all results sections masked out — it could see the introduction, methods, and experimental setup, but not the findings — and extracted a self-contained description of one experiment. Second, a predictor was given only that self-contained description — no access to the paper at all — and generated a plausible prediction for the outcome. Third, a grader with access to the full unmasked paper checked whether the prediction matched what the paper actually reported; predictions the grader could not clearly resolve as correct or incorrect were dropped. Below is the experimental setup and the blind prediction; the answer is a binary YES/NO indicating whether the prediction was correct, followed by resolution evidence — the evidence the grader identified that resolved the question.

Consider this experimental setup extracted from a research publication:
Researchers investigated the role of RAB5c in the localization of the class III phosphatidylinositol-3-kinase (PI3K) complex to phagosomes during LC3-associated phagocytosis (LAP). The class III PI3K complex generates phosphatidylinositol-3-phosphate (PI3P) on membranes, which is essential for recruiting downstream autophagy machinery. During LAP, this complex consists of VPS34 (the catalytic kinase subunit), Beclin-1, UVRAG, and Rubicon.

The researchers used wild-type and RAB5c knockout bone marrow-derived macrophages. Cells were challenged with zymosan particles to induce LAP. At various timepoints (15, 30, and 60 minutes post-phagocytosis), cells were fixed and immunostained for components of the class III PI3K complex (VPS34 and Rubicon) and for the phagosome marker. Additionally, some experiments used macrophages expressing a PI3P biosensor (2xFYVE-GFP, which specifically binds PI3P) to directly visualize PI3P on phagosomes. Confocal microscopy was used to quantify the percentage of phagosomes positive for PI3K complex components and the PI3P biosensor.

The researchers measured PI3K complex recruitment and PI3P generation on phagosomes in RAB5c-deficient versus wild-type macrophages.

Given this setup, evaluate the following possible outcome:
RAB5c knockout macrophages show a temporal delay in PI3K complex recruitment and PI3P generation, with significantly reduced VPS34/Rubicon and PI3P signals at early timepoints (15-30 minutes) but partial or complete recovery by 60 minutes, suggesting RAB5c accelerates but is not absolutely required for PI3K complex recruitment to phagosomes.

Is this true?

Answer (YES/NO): NO